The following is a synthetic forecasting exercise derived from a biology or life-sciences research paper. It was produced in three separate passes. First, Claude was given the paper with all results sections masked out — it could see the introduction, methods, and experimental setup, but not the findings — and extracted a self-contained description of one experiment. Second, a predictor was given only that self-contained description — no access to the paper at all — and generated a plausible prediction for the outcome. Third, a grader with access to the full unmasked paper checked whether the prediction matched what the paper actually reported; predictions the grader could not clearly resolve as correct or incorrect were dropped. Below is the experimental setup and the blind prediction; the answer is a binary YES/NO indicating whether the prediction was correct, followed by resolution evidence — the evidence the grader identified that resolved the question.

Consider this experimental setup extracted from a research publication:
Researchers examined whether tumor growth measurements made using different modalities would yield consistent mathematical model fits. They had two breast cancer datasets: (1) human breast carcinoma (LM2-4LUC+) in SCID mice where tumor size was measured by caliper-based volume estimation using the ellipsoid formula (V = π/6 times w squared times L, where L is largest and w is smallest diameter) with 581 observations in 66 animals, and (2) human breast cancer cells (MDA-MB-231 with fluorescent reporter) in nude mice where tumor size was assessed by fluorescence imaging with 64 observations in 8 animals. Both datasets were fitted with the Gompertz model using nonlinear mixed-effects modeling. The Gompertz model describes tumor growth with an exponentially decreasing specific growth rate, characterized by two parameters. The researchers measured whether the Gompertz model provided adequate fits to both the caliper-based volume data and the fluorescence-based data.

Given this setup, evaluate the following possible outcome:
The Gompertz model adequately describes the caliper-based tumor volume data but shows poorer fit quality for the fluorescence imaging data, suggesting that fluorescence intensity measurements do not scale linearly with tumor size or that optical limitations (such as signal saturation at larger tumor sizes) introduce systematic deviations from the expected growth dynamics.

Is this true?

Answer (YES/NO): NO